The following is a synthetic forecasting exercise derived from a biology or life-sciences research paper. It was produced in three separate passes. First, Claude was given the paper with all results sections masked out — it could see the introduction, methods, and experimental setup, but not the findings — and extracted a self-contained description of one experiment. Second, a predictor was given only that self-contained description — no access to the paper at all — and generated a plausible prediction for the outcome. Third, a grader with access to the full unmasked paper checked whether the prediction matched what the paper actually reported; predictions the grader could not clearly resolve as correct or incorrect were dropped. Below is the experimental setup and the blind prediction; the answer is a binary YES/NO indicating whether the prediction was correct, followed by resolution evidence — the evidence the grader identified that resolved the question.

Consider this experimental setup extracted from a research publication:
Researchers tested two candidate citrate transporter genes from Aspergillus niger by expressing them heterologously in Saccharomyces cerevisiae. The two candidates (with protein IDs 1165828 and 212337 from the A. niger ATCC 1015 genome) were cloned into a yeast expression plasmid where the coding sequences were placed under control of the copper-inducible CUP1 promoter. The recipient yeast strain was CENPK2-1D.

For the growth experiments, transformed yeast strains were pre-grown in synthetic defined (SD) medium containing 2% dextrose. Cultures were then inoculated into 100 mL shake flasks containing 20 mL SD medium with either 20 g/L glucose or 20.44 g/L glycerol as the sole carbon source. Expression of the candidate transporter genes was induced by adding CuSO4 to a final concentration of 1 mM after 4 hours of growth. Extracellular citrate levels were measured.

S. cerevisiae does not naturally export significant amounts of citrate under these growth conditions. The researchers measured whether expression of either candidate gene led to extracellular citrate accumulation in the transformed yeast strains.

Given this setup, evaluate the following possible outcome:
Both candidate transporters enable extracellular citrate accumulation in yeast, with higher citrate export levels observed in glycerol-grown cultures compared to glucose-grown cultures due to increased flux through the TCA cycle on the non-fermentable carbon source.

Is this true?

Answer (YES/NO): NO